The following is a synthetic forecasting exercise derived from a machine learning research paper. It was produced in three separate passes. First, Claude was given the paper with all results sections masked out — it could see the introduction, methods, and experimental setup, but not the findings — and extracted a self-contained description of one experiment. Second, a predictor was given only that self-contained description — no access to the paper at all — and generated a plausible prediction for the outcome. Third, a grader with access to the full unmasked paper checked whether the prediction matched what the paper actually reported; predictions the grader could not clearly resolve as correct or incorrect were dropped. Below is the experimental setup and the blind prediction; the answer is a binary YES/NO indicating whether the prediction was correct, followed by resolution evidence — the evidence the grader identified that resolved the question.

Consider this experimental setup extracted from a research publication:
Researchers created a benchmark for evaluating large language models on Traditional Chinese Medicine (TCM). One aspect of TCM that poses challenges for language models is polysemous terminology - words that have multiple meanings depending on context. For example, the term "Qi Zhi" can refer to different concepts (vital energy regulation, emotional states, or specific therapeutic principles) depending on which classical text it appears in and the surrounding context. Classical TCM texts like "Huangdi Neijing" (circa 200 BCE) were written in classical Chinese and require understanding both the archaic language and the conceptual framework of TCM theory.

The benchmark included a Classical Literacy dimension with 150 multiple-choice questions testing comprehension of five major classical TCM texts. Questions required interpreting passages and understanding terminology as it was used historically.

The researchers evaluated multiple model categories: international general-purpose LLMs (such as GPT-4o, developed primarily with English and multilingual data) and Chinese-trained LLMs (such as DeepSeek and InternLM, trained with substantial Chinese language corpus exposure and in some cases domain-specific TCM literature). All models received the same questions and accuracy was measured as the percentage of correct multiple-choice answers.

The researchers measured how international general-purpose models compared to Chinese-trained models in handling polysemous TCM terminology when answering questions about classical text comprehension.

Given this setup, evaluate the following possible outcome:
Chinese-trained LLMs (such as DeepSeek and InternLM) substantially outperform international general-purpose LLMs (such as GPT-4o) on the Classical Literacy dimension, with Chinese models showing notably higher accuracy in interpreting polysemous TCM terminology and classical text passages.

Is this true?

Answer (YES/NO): YES